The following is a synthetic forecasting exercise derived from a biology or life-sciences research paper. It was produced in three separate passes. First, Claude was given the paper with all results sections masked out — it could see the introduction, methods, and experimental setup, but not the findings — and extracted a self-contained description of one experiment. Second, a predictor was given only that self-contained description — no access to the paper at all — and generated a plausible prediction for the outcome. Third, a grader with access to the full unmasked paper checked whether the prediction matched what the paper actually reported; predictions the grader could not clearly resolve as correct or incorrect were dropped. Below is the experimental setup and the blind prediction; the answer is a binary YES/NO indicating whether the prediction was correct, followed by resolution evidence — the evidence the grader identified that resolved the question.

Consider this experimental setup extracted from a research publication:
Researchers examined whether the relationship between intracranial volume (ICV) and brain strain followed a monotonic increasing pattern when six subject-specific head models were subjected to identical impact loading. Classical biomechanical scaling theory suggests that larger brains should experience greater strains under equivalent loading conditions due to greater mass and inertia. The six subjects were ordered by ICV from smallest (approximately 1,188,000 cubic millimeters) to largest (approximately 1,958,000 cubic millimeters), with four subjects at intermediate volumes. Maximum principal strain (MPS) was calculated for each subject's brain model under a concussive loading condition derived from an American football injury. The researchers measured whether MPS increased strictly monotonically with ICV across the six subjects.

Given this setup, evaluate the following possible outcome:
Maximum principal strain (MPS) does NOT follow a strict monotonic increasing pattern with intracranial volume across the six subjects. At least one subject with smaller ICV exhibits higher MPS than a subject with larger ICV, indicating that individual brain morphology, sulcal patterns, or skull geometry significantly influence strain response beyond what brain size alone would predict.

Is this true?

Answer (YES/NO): YES